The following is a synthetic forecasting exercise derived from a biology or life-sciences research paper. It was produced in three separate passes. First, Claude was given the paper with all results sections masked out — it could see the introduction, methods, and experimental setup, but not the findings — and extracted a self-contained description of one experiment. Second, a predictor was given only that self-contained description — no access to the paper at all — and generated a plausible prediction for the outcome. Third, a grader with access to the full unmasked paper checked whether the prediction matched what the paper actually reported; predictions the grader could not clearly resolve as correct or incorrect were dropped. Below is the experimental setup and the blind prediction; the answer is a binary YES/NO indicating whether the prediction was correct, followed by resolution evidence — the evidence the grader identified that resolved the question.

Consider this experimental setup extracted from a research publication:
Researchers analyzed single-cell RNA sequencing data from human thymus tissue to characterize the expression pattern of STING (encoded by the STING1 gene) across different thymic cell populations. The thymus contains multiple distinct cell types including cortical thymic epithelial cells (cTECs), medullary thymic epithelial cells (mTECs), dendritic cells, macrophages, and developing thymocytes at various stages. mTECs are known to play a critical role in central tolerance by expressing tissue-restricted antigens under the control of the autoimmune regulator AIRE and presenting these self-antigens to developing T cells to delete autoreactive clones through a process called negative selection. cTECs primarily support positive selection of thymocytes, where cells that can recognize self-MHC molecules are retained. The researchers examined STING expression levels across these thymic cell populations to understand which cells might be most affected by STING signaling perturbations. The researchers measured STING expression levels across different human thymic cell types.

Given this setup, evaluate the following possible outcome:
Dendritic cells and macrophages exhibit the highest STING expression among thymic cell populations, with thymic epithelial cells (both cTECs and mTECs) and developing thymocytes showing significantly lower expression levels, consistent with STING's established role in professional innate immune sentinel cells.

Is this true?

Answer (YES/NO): NO